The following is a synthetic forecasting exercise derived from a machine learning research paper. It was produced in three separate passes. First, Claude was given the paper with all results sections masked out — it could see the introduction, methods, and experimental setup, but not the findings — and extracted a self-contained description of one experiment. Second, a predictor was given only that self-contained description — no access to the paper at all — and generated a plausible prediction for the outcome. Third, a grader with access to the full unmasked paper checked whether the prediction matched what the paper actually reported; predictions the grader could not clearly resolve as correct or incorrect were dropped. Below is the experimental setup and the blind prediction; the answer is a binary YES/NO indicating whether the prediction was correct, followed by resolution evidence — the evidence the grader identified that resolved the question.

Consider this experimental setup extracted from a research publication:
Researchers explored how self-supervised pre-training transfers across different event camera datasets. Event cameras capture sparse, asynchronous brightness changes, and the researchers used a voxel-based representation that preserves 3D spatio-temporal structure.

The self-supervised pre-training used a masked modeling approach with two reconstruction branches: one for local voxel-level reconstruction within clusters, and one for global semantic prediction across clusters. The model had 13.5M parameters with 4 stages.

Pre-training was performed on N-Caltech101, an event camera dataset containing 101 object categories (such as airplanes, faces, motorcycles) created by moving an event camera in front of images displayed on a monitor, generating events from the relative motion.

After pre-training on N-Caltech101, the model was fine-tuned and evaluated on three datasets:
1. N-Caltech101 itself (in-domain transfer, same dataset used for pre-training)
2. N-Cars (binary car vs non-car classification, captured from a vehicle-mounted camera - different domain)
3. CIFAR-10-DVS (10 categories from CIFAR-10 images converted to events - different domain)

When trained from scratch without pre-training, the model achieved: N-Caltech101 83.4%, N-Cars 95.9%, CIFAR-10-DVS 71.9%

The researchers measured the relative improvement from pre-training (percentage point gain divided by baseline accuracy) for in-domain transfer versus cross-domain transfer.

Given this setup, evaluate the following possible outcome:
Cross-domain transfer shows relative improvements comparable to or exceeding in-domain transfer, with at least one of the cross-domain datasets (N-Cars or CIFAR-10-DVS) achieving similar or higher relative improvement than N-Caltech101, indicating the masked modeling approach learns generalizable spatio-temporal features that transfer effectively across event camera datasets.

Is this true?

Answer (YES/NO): YES